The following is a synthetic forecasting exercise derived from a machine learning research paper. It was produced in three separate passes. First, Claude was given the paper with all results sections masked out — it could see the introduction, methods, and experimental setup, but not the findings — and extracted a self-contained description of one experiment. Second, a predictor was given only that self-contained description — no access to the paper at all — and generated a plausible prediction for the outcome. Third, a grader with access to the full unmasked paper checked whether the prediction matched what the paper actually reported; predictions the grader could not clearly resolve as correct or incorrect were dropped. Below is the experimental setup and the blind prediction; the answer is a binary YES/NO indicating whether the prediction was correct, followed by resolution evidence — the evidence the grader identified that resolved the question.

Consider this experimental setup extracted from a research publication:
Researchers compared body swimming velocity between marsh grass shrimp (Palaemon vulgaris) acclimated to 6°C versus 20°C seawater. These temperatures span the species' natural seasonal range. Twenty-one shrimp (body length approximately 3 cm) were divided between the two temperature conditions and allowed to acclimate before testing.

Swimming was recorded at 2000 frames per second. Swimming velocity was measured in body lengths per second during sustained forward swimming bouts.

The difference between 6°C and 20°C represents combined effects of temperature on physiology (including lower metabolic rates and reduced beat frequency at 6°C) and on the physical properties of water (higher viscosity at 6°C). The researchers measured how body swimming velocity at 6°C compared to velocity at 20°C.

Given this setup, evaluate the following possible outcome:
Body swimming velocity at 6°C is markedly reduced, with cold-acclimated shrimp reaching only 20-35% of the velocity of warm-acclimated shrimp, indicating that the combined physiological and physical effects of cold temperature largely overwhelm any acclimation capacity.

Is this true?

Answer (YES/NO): NO